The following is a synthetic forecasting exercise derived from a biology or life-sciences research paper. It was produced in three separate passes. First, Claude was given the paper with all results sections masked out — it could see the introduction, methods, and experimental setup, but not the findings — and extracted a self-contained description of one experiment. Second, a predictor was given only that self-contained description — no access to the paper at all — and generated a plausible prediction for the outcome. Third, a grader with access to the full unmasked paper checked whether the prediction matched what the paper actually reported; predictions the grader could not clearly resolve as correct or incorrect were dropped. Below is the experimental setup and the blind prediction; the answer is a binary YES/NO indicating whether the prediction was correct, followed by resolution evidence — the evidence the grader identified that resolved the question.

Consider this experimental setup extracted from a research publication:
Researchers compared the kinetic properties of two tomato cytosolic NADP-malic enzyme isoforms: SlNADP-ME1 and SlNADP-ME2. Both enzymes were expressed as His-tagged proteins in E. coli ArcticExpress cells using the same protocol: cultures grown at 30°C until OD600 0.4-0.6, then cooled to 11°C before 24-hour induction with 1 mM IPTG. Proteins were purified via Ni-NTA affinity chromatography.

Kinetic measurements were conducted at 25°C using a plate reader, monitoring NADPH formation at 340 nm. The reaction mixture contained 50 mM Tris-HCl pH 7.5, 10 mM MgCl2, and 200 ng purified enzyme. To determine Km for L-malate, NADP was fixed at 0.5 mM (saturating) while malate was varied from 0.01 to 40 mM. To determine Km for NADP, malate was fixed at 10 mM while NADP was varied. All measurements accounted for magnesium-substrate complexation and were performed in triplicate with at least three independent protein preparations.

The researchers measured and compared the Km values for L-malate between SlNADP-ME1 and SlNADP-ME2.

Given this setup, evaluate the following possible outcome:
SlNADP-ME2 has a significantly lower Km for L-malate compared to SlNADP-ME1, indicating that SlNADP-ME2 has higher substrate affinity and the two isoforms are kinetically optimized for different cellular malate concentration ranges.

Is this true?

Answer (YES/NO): NO